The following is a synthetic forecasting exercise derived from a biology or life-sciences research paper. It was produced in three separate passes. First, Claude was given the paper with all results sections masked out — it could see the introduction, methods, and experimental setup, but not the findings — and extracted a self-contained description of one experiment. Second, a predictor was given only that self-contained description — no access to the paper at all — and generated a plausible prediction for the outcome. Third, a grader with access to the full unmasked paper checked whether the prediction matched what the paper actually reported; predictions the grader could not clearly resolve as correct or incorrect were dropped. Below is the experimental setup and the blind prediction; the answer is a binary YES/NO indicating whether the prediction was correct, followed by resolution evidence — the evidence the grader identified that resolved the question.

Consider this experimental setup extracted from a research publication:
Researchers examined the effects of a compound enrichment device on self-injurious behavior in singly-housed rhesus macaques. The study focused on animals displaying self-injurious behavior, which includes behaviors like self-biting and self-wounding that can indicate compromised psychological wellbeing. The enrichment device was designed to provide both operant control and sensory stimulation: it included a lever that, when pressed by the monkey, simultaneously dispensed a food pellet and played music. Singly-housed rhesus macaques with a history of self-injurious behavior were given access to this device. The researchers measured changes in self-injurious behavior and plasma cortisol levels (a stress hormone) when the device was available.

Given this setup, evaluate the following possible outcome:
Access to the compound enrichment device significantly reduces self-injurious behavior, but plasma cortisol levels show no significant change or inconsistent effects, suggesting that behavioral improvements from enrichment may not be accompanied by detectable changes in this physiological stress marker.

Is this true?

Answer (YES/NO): YES